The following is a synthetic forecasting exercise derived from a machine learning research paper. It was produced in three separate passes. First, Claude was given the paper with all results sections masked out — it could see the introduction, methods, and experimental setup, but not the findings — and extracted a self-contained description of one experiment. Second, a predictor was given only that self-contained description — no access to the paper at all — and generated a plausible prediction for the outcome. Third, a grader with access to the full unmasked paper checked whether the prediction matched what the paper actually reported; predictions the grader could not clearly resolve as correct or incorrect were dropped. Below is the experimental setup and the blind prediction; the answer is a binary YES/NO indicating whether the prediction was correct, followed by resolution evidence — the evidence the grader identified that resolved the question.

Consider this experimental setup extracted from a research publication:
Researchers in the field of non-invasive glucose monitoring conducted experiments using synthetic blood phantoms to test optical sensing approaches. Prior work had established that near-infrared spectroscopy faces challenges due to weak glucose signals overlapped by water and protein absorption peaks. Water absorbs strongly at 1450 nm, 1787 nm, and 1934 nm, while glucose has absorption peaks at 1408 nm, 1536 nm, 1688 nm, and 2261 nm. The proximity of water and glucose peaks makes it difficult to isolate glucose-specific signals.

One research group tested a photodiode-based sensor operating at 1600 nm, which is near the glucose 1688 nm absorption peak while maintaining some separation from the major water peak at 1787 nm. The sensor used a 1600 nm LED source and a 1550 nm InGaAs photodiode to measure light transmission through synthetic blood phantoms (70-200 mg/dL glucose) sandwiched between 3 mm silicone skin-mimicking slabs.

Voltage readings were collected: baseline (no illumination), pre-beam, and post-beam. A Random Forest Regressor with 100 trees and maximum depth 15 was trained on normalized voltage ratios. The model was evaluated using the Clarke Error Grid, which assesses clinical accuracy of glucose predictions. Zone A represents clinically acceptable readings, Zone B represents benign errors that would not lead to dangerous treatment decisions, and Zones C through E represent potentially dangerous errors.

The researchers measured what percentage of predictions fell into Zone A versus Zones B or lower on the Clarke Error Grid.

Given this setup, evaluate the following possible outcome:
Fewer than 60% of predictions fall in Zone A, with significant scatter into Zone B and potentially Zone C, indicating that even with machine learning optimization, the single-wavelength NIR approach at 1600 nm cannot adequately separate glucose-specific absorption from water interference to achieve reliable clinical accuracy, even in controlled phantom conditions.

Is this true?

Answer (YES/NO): NO